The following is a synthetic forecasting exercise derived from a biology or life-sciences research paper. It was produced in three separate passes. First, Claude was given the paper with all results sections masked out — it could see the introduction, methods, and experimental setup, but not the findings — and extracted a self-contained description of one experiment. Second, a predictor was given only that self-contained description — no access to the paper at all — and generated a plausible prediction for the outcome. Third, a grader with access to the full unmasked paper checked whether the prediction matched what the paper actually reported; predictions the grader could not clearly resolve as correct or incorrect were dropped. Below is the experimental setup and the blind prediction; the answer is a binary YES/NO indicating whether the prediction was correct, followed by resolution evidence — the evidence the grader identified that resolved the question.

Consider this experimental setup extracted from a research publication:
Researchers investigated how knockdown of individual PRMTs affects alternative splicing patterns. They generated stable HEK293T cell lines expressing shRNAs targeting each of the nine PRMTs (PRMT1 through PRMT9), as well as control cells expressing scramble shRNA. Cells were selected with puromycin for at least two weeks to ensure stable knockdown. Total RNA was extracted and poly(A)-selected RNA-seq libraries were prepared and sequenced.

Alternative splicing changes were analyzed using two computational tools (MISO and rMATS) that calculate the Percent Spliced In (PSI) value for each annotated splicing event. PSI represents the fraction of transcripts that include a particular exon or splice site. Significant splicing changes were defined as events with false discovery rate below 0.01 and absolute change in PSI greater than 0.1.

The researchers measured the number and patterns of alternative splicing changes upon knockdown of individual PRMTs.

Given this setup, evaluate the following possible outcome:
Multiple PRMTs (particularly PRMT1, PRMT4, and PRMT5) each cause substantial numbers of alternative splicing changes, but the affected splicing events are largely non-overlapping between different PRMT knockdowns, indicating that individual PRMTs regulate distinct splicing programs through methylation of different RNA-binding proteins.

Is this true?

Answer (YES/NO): NO